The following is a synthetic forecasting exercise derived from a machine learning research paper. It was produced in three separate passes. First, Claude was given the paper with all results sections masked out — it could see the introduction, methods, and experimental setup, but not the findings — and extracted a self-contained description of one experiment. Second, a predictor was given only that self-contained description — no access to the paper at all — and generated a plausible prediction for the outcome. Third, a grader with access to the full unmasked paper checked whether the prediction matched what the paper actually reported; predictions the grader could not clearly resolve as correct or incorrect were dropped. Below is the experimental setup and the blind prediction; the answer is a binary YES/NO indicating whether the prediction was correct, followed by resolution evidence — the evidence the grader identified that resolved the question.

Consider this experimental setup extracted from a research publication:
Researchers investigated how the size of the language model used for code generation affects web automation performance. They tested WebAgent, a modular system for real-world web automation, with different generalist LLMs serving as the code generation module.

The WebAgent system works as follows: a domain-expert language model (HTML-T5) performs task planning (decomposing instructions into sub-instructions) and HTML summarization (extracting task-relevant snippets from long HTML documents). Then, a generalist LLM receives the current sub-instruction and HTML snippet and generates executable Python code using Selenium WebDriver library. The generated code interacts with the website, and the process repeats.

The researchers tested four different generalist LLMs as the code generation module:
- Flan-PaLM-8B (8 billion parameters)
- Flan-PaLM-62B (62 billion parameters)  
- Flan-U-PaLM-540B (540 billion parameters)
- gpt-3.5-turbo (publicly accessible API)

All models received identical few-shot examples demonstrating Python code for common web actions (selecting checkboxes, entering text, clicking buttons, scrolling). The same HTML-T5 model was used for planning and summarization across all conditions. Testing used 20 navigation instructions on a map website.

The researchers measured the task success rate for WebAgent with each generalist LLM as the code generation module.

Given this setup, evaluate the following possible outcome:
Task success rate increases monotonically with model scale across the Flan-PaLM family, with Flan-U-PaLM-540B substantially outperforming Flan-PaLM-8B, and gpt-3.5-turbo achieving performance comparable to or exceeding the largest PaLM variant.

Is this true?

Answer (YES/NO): YES